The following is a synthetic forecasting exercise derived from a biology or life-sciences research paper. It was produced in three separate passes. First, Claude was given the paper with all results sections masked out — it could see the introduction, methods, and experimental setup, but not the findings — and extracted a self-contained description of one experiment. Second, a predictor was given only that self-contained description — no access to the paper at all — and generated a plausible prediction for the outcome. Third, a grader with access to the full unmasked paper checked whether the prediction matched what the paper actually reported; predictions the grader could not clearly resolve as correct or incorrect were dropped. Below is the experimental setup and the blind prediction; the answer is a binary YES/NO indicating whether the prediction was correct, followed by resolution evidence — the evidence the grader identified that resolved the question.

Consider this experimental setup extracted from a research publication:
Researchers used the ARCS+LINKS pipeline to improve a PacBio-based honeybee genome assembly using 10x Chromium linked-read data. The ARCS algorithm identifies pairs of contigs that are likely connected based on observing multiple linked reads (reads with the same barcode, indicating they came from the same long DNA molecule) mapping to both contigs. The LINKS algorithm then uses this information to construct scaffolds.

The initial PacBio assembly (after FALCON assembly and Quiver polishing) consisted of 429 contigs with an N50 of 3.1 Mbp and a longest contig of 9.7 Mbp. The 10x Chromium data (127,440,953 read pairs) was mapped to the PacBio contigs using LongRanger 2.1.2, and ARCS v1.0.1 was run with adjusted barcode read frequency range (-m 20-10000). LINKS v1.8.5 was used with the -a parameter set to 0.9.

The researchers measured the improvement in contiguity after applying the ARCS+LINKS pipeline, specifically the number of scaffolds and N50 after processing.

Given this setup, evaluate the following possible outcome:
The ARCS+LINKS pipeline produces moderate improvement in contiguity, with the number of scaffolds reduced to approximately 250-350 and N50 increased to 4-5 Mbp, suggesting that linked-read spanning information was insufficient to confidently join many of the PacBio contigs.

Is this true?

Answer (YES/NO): NO